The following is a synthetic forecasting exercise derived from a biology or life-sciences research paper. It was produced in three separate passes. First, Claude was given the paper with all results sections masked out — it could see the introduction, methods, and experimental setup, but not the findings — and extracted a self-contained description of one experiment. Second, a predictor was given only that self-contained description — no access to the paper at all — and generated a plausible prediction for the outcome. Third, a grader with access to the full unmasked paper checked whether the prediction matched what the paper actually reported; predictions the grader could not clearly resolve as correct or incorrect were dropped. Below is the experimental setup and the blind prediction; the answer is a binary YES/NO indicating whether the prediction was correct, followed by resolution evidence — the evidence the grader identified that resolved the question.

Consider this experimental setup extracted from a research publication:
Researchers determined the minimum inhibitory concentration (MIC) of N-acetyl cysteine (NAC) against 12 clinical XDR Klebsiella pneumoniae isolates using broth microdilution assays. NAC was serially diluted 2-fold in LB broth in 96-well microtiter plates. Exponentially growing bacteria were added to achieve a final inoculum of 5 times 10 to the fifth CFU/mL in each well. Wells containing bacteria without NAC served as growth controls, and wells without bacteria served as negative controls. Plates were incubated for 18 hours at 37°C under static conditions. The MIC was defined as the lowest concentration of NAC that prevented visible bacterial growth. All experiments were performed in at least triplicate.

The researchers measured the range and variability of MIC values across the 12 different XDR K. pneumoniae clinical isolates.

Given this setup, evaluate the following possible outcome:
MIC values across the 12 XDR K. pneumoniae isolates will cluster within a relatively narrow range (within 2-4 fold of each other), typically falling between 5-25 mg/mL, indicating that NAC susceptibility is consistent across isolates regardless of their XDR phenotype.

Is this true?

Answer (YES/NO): YES